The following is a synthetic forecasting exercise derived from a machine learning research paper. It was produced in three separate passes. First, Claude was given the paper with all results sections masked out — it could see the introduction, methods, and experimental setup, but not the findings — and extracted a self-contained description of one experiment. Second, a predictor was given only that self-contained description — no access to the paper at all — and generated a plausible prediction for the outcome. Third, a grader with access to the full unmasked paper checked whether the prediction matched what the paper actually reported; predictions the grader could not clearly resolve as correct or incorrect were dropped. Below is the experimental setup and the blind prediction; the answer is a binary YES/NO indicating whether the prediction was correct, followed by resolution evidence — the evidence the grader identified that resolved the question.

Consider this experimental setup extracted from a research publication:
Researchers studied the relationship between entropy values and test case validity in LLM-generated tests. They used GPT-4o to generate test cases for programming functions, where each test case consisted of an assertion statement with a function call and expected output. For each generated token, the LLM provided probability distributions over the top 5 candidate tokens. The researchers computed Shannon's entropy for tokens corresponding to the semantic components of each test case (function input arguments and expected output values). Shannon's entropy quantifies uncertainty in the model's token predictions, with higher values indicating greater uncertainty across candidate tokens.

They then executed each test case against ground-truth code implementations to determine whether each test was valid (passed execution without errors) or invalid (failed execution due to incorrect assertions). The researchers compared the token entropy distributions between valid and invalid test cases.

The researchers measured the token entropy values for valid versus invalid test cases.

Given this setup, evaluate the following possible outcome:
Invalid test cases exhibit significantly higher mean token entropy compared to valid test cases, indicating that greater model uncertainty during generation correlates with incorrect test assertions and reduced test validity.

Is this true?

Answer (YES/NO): YES